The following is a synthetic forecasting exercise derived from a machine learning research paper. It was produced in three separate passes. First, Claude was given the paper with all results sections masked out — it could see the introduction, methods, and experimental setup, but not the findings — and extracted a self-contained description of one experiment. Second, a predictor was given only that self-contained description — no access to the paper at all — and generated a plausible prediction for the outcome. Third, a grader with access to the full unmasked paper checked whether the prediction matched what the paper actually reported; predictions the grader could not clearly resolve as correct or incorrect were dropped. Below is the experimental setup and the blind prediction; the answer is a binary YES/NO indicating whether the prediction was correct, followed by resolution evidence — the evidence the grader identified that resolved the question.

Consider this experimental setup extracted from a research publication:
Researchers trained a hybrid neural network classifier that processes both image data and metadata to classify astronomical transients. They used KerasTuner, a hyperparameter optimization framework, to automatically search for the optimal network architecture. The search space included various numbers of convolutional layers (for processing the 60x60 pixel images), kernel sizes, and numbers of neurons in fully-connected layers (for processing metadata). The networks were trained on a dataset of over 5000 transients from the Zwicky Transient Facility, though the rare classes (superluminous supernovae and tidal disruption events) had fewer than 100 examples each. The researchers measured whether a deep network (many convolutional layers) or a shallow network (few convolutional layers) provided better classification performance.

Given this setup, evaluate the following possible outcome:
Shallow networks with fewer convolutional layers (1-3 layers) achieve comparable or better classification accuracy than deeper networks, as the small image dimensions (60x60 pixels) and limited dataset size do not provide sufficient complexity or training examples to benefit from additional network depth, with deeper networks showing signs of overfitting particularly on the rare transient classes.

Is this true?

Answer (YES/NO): YES